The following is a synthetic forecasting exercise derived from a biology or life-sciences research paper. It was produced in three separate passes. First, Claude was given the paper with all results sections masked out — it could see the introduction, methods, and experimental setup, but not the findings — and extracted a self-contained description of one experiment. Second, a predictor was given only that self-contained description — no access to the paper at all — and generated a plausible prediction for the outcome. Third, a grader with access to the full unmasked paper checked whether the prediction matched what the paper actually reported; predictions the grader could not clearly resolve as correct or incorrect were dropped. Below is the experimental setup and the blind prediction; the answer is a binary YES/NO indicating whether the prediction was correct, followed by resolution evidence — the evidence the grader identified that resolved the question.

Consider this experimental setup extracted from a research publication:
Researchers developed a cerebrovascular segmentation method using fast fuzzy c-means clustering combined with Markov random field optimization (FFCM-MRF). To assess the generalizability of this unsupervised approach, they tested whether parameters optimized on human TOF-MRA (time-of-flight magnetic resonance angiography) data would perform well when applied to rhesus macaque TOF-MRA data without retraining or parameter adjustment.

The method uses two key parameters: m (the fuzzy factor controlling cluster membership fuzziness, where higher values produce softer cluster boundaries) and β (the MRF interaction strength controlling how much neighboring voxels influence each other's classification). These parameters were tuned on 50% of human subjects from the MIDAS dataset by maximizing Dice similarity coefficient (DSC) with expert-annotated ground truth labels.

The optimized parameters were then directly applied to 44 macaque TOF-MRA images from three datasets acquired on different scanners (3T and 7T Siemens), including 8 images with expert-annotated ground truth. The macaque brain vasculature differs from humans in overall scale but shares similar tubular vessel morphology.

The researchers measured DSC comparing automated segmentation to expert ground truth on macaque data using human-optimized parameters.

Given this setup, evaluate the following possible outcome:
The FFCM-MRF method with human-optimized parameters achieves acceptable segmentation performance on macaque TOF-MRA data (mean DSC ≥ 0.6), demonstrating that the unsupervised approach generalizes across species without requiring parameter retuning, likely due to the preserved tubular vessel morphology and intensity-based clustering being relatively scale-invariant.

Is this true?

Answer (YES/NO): YES